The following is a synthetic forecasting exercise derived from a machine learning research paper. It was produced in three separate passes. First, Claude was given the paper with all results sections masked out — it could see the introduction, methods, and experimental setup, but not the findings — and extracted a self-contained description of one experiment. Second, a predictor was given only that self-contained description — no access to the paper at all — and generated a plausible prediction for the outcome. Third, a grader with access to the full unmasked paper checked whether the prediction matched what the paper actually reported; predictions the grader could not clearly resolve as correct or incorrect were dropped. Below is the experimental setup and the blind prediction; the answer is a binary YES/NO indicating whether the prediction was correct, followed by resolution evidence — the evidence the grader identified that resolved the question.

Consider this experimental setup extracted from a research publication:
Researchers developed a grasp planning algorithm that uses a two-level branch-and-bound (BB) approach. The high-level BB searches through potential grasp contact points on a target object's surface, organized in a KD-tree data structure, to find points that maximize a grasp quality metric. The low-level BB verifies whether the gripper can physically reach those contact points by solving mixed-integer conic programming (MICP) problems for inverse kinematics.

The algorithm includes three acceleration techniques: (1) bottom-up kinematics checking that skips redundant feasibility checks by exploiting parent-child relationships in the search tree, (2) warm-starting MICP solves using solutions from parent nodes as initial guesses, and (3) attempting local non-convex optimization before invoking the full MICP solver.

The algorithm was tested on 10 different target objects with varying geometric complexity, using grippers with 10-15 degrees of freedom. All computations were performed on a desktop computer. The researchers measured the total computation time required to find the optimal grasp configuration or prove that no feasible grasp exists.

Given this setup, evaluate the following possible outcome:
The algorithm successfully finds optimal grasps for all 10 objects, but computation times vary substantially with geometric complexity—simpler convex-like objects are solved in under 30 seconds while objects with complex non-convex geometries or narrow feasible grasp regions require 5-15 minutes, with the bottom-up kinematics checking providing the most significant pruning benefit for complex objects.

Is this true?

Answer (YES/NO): NO